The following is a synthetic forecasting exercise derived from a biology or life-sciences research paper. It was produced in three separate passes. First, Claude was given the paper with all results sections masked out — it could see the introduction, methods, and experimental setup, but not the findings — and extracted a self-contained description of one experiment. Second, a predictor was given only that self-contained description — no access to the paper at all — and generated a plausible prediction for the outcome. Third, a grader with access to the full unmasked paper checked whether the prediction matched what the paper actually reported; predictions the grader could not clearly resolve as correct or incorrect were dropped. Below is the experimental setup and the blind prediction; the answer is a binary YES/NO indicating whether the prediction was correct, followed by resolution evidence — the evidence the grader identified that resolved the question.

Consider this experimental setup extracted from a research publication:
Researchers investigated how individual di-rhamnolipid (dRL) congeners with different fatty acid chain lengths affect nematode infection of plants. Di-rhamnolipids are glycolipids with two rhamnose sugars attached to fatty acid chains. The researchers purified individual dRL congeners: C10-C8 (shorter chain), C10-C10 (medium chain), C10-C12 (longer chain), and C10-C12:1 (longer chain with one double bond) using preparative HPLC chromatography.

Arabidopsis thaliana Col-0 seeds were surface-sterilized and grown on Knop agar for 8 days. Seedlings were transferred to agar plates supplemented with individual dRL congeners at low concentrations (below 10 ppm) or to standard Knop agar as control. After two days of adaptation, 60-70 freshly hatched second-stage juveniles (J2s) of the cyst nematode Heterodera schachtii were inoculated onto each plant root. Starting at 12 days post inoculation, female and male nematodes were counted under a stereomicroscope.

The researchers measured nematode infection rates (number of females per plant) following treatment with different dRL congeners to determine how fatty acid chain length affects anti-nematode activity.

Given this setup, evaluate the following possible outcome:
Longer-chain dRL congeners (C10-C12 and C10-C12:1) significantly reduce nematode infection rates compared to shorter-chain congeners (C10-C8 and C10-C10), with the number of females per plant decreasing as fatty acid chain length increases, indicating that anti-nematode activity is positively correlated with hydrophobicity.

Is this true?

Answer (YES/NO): YES